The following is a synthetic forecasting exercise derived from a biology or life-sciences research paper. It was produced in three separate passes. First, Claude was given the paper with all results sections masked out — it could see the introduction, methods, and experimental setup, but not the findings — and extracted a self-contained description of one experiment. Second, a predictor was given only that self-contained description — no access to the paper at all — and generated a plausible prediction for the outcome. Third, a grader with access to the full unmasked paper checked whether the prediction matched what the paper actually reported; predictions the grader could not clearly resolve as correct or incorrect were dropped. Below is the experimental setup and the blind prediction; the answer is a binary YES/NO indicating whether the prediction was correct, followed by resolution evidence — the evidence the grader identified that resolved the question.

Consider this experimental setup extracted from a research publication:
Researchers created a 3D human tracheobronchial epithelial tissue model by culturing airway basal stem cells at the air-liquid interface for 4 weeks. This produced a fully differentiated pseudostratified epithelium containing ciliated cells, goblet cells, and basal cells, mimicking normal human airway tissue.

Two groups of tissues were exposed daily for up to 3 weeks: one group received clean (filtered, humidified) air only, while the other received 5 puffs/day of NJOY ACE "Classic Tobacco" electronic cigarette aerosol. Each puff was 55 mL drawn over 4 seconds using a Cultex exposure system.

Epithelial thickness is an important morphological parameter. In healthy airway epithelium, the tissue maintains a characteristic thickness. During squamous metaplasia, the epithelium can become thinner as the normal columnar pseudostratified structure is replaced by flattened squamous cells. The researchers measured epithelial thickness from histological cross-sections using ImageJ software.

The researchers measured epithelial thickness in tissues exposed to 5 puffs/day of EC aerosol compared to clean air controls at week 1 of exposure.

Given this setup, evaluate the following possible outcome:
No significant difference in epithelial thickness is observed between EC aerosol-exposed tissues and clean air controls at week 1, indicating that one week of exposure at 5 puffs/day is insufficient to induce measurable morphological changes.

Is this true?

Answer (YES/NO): YES